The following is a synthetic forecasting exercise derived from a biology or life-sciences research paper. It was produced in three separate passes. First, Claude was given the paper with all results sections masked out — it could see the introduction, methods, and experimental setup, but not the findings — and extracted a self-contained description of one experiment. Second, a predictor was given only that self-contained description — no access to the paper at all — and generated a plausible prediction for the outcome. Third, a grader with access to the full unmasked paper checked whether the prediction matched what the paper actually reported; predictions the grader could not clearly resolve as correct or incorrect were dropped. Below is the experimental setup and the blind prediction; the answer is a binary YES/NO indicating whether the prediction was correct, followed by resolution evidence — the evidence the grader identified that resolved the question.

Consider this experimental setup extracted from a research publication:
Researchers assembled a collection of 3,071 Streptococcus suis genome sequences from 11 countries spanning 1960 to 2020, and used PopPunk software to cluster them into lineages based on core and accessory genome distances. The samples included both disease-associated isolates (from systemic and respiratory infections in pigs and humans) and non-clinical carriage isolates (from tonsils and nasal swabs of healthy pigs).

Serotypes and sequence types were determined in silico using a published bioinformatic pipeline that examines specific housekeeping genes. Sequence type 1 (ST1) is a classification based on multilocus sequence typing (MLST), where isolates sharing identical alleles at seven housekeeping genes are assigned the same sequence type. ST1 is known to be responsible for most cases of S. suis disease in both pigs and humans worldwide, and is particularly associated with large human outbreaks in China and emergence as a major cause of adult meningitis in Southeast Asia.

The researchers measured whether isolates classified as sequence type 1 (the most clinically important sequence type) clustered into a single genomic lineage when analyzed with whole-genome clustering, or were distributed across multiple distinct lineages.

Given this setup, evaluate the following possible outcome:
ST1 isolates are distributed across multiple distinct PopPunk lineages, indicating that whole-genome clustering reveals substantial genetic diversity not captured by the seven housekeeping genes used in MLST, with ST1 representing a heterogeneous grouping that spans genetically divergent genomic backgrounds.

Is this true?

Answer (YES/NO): NO